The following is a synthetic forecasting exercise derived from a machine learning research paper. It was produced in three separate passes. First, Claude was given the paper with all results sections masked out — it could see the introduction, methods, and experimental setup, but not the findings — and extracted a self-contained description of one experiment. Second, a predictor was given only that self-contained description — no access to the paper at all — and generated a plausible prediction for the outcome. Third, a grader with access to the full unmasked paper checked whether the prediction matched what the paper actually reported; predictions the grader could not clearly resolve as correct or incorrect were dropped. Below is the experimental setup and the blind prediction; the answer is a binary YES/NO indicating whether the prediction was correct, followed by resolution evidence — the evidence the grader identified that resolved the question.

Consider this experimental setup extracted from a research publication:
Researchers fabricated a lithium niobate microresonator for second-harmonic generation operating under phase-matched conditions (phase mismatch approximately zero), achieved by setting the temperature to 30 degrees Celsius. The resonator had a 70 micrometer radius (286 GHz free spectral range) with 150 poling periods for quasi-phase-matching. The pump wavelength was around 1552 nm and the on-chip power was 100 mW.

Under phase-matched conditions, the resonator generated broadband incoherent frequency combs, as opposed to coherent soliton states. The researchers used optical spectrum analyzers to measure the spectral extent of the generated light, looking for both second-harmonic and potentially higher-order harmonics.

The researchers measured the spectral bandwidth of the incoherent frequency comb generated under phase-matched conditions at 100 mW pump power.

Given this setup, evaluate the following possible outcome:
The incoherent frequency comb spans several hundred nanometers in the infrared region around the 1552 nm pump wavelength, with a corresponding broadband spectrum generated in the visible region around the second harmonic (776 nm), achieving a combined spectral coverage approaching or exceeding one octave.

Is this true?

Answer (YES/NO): YES